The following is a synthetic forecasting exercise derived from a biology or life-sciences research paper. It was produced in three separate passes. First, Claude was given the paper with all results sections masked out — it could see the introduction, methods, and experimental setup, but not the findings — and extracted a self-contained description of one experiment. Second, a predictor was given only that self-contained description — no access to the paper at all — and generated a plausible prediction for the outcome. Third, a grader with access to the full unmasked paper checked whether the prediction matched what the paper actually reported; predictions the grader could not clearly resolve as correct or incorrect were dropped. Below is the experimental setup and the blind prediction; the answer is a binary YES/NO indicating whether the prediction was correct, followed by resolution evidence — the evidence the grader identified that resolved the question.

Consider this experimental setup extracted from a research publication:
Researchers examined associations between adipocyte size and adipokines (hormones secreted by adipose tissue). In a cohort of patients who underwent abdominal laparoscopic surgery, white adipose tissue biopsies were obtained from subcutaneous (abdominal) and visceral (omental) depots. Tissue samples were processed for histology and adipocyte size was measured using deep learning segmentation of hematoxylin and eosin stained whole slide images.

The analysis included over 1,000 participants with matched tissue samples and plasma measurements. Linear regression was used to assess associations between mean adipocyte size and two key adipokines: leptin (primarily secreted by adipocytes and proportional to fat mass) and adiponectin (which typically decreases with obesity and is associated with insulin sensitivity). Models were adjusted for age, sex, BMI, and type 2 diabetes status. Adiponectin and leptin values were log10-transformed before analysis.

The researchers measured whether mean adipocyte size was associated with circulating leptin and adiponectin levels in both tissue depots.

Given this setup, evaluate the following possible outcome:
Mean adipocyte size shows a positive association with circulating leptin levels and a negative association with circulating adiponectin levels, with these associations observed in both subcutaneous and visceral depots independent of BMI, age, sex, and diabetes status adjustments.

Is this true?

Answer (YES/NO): YES